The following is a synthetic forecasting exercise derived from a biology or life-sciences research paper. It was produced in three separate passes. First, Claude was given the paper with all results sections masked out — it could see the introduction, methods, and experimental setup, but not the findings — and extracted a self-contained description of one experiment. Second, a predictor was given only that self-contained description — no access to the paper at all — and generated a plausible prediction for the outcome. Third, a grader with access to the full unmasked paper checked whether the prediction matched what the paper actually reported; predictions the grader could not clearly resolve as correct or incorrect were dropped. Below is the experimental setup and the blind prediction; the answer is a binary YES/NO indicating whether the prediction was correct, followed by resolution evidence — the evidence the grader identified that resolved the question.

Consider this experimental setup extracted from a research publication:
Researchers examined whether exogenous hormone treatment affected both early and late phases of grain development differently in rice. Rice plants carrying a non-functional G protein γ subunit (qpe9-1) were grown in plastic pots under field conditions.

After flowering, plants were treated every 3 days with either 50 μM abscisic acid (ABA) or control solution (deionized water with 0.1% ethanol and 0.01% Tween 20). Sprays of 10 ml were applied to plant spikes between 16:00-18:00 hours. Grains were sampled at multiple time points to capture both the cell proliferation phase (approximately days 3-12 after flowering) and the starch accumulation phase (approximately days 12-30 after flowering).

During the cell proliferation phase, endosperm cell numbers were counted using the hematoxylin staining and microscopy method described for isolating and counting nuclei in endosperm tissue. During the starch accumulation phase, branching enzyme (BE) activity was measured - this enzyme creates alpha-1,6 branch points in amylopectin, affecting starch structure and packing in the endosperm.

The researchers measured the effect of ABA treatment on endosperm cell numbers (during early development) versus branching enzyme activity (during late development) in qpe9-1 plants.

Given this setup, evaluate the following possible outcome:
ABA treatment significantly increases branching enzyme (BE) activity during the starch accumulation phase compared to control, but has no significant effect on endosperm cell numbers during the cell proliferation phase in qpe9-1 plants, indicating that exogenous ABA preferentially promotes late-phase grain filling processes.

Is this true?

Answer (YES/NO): NO